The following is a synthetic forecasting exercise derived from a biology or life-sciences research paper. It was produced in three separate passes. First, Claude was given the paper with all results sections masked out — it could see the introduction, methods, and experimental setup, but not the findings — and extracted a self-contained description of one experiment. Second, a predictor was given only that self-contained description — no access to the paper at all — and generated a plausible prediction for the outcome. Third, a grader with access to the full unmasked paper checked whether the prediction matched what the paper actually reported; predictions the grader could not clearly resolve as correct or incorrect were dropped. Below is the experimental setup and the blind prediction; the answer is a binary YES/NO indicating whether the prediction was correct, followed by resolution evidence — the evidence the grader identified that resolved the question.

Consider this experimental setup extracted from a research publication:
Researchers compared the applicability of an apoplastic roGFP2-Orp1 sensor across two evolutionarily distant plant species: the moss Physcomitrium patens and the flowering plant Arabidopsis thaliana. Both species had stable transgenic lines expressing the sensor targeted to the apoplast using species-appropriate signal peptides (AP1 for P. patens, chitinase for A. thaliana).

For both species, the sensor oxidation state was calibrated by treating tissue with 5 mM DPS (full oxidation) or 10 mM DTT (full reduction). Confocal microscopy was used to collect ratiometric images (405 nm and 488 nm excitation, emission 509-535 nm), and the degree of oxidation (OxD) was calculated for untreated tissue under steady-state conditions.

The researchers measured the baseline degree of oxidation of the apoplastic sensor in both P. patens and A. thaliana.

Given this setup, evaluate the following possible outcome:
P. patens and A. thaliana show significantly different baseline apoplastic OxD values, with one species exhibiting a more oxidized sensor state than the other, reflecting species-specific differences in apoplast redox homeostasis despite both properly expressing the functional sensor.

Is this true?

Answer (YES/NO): NO